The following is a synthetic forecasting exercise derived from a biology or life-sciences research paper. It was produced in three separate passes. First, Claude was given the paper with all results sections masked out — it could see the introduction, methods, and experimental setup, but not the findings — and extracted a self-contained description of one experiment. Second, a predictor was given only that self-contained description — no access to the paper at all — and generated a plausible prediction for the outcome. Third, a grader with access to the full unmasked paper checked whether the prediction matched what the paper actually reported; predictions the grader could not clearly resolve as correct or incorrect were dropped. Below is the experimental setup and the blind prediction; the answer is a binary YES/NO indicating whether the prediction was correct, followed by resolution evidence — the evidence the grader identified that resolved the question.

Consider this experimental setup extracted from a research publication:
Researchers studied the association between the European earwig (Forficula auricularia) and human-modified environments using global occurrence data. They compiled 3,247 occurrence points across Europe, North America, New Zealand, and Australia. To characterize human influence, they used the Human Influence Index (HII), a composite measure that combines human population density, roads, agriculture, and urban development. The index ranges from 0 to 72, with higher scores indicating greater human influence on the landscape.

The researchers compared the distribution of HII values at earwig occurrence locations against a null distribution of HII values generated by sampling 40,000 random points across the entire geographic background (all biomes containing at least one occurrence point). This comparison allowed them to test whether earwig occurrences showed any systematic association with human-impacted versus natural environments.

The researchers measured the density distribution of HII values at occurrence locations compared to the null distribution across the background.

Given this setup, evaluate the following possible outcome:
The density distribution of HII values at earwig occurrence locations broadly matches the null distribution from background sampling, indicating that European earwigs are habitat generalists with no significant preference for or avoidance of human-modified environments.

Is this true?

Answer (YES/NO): NO